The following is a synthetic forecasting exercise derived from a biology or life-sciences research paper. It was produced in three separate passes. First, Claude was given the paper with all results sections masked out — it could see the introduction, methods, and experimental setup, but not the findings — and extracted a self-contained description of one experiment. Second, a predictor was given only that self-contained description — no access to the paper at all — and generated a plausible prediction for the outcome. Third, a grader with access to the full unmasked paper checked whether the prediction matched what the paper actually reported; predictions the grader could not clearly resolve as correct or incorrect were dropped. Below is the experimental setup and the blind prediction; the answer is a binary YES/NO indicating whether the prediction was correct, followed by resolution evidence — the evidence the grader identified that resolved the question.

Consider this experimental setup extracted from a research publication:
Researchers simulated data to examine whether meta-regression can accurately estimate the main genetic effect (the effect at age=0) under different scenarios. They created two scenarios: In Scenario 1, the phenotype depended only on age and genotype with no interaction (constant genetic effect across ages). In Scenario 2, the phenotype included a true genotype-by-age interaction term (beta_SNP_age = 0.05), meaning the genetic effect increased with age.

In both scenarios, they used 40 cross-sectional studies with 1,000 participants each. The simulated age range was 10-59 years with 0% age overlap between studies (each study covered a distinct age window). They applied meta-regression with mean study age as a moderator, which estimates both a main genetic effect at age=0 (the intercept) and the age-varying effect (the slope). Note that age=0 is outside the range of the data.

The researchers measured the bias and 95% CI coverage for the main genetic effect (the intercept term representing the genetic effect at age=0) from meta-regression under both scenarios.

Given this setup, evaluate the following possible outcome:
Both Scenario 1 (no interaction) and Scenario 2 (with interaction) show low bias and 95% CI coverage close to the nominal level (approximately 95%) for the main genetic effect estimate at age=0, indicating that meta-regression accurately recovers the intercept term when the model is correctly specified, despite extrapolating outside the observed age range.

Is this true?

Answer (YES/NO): YES